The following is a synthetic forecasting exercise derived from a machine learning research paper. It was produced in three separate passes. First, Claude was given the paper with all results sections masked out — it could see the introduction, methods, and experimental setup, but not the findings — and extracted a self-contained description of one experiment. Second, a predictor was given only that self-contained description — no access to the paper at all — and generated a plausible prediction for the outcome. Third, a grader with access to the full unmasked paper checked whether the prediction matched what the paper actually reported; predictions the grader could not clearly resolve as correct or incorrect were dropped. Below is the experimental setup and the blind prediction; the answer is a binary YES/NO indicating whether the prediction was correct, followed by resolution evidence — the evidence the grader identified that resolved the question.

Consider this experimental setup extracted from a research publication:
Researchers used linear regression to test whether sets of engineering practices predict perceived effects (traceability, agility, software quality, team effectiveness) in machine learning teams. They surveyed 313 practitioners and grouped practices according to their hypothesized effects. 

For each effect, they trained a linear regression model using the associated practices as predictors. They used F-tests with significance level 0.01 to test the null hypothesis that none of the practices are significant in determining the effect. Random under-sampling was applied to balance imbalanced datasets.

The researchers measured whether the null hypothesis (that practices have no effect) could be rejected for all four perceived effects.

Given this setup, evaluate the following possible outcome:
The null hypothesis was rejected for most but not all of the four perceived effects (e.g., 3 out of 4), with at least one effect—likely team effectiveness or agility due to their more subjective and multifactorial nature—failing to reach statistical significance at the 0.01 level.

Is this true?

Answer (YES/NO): NO